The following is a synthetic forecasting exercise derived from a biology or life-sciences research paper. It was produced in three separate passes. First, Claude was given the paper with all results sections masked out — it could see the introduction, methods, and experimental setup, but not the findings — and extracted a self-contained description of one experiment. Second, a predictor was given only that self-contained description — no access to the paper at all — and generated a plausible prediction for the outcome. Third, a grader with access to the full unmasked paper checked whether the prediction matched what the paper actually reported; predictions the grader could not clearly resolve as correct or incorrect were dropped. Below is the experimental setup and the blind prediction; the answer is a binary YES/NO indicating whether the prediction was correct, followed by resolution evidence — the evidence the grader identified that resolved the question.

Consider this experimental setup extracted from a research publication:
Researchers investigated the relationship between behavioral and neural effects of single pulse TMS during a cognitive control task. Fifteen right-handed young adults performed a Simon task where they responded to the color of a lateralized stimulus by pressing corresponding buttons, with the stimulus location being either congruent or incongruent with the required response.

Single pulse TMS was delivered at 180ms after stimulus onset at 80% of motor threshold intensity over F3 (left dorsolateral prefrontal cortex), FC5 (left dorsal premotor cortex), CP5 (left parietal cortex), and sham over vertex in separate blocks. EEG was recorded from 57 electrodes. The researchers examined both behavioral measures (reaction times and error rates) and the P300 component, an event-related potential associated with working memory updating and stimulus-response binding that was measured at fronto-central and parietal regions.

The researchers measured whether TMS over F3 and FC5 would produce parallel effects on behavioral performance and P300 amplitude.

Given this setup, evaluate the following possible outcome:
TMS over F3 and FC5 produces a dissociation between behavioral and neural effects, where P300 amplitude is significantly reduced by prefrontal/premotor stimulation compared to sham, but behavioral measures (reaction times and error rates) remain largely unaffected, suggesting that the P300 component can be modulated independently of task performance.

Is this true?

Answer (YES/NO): NO